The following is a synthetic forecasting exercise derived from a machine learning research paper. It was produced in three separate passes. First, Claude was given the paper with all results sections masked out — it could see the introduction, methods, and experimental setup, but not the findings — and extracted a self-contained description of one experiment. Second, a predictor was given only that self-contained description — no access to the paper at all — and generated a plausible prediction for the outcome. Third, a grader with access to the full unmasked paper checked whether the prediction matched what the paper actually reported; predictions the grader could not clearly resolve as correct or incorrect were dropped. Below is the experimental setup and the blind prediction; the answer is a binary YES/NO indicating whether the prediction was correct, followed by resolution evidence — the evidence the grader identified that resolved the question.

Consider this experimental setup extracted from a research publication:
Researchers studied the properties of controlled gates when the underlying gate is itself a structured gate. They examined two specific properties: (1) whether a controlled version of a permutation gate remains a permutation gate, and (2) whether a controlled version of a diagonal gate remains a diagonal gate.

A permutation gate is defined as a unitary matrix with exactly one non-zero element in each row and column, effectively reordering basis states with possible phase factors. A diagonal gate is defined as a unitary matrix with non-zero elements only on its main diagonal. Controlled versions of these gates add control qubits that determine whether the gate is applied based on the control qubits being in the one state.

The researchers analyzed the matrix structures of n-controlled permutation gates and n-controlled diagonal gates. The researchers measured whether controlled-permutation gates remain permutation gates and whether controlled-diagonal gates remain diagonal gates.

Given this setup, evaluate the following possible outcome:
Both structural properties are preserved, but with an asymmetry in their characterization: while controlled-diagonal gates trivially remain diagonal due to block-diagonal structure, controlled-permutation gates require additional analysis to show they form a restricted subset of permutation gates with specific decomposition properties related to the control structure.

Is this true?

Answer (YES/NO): NO